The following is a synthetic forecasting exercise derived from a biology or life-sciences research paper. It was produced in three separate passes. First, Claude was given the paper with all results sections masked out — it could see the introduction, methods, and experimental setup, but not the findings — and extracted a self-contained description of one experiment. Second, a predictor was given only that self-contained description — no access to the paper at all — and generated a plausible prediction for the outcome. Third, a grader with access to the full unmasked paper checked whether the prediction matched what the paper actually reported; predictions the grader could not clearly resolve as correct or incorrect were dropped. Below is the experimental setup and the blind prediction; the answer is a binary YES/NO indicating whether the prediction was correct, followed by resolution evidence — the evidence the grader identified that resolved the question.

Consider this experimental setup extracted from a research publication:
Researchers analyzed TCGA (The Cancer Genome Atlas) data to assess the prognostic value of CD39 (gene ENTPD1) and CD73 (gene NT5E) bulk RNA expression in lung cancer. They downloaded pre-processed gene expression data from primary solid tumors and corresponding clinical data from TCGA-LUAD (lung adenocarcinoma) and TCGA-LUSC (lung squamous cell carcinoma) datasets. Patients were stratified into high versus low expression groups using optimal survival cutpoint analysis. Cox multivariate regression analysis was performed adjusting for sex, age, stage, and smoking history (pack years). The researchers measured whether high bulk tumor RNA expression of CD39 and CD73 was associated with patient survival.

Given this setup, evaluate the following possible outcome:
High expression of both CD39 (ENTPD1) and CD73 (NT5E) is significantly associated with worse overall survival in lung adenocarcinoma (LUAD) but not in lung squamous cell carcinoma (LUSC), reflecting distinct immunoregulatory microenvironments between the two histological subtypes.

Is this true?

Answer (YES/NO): NO